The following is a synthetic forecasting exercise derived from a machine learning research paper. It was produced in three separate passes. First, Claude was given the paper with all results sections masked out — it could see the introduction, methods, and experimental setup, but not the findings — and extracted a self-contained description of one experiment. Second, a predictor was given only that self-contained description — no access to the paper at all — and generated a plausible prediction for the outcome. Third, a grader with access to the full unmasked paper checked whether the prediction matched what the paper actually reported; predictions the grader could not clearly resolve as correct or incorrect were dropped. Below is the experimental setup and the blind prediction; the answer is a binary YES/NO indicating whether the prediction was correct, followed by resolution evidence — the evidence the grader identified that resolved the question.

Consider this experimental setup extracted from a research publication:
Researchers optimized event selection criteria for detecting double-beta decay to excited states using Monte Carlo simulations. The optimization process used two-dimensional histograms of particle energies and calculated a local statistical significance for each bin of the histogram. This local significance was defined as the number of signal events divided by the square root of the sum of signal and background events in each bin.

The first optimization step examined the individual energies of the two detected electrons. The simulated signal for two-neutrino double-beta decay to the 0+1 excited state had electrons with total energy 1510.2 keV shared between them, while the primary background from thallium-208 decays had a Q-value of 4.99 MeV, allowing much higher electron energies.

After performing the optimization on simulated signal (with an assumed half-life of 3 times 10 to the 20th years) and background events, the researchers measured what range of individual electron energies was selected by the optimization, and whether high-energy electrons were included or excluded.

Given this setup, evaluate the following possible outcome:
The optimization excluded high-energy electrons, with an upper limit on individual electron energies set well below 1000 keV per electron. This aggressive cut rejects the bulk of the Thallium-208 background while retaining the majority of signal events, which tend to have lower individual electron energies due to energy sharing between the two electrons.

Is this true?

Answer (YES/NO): NO